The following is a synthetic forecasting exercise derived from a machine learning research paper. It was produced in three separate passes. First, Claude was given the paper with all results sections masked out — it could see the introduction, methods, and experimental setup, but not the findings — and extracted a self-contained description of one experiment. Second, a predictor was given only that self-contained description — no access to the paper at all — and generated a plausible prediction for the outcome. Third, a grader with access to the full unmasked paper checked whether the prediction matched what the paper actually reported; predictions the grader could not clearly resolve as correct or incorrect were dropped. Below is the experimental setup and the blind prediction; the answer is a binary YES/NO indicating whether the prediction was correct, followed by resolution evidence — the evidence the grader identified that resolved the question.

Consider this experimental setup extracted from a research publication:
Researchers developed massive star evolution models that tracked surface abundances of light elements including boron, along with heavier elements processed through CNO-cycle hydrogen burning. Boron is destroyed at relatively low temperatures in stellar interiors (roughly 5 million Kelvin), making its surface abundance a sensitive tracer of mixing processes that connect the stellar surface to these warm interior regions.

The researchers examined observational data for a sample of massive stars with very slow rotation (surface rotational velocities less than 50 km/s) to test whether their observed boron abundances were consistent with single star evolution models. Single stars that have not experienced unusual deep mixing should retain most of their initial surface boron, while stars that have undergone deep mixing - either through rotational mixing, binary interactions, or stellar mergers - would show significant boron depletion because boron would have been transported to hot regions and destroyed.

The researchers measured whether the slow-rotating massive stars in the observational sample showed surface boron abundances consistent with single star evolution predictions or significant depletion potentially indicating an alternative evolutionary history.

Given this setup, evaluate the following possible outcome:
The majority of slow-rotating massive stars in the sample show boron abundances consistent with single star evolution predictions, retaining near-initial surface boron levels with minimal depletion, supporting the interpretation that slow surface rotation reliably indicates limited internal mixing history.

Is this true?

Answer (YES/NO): NO